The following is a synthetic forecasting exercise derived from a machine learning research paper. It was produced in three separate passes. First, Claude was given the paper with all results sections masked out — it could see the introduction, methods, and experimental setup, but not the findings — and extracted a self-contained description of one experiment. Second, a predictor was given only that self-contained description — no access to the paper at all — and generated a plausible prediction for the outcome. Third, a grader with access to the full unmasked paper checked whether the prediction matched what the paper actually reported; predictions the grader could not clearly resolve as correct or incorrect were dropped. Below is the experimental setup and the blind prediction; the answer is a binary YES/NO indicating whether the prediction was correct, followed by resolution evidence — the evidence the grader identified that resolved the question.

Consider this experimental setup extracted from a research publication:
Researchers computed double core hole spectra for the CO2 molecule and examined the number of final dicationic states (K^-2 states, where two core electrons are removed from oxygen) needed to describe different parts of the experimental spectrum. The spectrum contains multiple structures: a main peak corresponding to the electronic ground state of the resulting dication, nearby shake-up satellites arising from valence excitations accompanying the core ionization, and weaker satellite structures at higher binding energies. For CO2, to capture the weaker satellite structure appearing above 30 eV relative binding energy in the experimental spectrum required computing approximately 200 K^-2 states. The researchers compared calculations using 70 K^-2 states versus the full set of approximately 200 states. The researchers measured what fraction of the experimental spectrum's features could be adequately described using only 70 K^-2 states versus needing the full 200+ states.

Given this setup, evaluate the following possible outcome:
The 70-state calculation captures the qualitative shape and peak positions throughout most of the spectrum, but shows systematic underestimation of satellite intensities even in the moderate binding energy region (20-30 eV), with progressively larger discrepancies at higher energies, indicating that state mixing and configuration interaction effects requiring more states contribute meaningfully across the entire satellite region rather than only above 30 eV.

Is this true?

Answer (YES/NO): NO